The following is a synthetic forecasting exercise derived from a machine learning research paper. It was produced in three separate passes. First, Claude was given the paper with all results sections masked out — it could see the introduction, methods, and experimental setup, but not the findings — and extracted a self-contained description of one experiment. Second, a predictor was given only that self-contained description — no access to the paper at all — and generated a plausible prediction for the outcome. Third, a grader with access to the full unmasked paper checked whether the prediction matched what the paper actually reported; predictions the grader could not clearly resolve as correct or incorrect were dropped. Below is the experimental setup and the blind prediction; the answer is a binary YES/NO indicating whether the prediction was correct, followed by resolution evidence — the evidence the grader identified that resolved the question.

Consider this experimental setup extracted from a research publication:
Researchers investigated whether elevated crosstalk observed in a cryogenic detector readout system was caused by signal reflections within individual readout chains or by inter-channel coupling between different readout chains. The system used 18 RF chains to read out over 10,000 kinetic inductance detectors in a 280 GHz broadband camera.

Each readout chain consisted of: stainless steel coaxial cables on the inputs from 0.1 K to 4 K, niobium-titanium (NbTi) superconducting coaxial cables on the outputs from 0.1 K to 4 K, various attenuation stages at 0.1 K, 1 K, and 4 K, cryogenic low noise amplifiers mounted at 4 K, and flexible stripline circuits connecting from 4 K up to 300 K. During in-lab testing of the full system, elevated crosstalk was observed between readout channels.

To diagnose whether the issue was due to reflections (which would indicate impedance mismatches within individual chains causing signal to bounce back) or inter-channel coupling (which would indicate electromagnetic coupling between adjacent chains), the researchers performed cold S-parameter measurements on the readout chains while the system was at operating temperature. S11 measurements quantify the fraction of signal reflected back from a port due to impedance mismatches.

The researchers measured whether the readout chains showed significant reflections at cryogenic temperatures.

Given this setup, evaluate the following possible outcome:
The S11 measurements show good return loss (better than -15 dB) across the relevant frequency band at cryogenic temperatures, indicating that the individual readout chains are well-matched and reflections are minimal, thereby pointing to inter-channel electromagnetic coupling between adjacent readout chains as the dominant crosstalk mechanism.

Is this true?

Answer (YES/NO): YES